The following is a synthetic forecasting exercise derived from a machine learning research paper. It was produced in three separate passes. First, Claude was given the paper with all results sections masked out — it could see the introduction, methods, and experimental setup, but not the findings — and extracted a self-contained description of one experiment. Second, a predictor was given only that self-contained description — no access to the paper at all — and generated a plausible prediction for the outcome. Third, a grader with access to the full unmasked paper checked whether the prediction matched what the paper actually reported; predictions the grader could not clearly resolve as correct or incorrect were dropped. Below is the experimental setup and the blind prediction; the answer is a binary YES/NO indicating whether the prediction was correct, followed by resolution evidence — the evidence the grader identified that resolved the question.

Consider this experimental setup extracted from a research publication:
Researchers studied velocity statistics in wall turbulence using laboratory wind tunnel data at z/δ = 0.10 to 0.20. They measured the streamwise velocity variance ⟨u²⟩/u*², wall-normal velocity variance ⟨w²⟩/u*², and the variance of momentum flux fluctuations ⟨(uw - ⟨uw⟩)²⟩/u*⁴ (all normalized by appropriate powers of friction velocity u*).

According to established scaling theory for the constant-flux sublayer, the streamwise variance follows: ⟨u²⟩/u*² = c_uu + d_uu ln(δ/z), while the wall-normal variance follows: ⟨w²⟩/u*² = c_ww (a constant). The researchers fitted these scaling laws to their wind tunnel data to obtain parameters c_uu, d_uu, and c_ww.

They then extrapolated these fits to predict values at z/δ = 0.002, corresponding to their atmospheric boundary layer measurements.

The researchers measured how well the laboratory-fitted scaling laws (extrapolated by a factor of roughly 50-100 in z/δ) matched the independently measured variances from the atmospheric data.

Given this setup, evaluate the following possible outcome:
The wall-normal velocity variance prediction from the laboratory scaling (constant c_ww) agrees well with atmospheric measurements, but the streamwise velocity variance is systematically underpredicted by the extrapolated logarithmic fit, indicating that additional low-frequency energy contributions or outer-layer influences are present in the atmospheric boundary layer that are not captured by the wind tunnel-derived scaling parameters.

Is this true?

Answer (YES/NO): NO